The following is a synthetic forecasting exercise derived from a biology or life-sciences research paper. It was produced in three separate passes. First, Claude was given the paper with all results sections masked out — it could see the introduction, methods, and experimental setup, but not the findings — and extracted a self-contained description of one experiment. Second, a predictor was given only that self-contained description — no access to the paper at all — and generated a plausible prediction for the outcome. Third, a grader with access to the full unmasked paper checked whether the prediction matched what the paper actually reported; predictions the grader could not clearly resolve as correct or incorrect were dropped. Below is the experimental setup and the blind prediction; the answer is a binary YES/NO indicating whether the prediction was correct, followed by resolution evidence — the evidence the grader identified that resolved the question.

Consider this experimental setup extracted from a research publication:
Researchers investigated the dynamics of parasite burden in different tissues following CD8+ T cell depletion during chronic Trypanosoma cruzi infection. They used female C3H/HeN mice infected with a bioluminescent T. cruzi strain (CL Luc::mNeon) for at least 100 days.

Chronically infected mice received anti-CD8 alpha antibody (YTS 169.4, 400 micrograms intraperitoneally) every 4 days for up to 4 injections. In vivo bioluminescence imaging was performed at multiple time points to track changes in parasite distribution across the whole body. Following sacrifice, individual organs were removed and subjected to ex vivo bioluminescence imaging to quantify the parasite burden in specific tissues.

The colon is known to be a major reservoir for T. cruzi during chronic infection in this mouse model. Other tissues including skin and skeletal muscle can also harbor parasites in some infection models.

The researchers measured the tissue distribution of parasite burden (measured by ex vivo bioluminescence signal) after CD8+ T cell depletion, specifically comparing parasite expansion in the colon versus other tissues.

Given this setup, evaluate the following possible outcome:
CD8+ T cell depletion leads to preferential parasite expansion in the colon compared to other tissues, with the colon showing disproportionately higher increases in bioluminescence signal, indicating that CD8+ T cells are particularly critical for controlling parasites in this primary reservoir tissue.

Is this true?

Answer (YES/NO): NO